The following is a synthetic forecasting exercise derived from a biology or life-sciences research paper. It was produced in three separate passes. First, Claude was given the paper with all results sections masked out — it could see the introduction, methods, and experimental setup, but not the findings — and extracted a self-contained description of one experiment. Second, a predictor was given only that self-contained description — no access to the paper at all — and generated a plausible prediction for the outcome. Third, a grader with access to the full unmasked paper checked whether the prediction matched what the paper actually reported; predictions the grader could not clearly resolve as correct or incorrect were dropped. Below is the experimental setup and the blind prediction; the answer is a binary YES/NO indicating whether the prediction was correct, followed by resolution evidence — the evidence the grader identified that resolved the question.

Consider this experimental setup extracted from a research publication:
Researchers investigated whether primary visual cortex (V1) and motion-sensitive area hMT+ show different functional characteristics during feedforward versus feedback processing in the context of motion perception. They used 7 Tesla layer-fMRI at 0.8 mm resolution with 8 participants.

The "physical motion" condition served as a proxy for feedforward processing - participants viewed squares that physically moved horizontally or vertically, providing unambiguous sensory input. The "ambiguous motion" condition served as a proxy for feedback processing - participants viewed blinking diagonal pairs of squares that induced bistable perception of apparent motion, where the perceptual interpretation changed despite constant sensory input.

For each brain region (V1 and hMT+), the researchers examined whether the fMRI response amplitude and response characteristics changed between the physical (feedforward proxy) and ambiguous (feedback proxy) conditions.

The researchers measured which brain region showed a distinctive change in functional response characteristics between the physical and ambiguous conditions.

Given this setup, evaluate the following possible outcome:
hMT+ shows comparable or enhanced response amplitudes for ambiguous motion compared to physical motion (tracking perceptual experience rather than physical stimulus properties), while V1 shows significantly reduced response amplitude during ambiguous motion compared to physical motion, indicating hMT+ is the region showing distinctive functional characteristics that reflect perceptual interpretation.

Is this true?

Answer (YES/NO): NO